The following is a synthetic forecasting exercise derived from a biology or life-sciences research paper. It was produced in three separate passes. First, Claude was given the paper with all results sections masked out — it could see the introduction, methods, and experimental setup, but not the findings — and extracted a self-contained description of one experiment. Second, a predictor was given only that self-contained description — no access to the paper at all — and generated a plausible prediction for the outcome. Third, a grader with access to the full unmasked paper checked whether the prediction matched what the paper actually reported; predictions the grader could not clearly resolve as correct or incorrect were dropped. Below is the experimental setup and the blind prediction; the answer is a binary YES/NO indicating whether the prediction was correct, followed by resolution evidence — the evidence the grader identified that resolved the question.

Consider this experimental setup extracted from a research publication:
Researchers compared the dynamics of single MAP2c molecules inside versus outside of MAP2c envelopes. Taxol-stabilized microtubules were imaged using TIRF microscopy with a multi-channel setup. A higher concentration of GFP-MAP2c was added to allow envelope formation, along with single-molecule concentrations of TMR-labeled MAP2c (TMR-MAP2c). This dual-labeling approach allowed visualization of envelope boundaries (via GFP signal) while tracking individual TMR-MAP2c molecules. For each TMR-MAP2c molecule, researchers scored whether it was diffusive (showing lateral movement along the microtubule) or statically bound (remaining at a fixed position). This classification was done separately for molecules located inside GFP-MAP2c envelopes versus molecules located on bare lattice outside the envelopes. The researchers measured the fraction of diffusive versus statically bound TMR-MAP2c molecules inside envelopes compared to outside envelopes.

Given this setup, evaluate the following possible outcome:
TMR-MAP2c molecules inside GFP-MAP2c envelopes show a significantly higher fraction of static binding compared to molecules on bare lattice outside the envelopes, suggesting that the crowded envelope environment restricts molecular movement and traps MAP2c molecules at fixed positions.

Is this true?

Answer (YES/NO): YES